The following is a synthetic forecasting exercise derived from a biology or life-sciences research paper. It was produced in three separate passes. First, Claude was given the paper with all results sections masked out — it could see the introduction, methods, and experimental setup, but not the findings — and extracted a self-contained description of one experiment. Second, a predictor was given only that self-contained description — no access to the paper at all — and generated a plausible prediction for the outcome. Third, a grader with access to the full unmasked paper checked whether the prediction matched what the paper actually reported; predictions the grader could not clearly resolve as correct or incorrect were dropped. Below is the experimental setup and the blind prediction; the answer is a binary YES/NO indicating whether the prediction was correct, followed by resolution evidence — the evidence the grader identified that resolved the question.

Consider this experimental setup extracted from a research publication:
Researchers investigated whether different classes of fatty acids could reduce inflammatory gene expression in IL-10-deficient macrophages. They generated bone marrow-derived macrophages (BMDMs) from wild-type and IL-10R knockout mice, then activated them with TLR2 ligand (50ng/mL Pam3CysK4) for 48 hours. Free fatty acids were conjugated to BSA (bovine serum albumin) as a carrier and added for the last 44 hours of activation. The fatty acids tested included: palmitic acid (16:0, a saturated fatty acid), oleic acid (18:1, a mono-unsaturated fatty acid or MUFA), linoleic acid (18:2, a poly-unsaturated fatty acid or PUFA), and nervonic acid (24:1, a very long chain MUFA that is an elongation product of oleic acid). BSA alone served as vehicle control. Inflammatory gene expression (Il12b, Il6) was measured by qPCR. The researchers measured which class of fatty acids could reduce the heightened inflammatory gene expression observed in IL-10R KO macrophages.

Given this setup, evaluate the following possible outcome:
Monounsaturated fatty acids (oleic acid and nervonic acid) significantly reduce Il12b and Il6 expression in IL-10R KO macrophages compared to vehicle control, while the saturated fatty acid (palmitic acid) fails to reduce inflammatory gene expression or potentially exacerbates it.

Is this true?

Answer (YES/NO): YES